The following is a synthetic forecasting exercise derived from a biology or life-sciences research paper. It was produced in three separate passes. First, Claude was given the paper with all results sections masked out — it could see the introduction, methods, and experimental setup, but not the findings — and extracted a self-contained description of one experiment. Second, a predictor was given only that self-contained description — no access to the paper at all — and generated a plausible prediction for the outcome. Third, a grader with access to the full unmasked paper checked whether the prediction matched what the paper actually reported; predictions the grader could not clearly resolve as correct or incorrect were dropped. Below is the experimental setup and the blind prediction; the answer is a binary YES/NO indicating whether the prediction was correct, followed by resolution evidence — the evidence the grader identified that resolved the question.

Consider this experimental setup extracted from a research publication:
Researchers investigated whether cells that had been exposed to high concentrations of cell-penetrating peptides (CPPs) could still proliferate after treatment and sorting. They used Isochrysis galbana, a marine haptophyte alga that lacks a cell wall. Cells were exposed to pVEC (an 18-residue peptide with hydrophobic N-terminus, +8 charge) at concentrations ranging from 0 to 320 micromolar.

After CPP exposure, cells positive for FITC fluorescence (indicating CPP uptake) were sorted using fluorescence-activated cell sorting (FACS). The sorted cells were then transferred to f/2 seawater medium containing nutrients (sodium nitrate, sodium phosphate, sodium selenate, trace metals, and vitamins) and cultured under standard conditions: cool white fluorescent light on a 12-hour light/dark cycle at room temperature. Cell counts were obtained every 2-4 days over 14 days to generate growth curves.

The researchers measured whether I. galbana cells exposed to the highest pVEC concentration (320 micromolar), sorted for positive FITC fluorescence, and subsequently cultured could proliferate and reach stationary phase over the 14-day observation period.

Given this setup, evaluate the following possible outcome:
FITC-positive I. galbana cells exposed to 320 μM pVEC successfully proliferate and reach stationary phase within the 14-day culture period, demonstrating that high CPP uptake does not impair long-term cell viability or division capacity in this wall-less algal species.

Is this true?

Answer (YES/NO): YES